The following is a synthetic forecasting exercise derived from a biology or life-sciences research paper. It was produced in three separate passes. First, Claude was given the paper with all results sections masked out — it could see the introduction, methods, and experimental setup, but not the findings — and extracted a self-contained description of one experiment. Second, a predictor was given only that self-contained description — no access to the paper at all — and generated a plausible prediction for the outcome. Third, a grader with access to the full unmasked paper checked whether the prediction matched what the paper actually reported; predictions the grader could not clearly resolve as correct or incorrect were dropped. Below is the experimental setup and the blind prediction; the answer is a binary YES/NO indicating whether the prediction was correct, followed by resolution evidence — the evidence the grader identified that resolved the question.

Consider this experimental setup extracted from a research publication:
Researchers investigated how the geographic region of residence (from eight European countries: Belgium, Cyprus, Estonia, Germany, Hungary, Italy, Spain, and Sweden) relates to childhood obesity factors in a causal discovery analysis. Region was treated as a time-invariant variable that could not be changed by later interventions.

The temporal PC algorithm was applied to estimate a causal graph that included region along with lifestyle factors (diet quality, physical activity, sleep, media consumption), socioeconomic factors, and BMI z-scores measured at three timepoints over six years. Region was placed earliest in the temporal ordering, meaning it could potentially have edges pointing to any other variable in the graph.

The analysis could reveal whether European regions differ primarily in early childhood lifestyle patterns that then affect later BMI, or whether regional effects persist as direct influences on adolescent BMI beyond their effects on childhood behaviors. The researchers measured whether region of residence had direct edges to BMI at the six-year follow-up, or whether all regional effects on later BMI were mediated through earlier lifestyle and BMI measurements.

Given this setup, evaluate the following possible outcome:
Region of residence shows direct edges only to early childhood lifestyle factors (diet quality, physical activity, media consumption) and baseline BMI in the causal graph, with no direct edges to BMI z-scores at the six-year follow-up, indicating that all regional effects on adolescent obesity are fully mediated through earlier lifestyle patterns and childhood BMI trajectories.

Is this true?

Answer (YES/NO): NO